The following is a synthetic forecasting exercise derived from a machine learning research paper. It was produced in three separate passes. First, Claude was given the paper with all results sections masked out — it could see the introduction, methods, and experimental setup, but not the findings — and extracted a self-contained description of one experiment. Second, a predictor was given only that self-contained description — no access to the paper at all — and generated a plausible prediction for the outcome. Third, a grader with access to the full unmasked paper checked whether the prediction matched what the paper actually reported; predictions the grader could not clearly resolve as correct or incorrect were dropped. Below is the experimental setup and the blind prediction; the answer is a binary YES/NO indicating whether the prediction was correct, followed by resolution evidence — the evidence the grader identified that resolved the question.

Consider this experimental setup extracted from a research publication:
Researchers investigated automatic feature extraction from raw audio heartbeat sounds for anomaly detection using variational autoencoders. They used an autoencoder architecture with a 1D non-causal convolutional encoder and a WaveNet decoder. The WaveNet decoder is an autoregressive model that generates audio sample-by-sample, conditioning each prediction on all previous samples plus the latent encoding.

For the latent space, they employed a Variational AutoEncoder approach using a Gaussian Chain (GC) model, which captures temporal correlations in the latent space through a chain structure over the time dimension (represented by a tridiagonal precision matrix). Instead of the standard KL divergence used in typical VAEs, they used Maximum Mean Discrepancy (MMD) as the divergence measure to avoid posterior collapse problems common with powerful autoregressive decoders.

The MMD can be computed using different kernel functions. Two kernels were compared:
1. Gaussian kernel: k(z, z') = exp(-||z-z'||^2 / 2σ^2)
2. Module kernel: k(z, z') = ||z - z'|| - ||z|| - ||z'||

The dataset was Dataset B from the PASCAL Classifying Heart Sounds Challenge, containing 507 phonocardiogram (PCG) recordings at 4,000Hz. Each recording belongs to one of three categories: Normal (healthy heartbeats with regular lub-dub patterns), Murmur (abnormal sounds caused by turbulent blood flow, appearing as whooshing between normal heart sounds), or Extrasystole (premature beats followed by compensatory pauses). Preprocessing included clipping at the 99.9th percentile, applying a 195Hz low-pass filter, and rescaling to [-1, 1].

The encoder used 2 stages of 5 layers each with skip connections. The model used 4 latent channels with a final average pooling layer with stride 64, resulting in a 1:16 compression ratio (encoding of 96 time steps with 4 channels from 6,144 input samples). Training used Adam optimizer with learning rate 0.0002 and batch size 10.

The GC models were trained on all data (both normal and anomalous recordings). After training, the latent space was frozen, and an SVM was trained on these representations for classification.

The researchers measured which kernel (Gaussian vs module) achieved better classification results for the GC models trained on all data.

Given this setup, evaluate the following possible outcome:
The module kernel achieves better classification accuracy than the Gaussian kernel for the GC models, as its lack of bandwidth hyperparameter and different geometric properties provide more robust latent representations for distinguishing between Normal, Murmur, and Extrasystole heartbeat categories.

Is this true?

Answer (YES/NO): YES